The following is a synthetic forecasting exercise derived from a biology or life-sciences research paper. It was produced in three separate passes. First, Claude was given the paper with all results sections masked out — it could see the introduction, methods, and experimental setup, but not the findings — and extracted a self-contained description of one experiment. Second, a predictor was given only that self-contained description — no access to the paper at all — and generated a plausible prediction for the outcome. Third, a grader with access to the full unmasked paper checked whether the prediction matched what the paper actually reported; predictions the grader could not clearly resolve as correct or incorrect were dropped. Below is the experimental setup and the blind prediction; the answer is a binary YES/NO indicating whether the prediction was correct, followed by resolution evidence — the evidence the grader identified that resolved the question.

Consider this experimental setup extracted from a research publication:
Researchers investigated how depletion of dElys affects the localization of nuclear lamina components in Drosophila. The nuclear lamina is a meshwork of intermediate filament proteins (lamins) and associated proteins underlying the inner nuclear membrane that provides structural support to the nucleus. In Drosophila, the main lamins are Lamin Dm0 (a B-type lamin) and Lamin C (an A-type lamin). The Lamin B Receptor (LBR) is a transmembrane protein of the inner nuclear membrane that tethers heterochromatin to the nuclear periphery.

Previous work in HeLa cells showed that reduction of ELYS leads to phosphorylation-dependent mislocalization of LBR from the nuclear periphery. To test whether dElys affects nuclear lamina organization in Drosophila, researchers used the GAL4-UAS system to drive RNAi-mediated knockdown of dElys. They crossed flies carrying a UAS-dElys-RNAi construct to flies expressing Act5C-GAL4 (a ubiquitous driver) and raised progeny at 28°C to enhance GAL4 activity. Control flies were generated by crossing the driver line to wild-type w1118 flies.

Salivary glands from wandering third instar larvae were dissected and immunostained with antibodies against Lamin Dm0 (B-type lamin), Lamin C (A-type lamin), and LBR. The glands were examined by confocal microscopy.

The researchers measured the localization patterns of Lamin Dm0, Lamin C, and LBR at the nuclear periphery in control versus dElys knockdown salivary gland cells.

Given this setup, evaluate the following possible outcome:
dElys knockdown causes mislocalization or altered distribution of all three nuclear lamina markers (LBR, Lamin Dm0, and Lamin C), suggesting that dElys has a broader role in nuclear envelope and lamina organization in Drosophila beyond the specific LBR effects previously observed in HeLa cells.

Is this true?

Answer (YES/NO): YES